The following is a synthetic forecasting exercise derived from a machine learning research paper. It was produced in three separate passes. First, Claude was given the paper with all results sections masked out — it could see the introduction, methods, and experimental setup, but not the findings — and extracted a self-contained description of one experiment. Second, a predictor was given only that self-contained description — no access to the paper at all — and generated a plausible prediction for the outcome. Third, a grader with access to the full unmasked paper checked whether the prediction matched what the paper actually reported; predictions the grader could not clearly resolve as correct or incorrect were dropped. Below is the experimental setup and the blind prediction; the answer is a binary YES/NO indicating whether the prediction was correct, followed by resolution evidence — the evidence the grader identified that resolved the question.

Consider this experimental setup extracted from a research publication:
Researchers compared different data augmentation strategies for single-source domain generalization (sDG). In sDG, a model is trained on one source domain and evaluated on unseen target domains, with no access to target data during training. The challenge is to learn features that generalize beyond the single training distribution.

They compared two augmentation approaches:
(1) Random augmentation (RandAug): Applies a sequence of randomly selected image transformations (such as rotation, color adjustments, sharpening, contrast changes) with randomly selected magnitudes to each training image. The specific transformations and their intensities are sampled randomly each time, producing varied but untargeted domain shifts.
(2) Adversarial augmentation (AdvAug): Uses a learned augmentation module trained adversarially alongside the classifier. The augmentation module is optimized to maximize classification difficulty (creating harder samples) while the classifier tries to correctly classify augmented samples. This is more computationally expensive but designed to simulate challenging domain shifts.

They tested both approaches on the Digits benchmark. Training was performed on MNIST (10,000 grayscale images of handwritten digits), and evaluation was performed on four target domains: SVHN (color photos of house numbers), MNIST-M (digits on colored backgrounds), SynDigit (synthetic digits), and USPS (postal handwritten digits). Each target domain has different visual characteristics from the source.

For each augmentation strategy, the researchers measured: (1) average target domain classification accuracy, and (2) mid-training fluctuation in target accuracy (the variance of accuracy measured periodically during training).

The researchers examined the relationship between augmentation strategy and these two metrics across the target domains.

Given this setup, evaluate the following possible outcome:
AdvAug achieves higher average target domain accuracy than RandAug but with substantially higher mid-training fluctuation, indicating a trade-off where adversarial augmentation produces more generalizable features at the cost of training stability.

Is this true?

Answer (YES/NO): YES